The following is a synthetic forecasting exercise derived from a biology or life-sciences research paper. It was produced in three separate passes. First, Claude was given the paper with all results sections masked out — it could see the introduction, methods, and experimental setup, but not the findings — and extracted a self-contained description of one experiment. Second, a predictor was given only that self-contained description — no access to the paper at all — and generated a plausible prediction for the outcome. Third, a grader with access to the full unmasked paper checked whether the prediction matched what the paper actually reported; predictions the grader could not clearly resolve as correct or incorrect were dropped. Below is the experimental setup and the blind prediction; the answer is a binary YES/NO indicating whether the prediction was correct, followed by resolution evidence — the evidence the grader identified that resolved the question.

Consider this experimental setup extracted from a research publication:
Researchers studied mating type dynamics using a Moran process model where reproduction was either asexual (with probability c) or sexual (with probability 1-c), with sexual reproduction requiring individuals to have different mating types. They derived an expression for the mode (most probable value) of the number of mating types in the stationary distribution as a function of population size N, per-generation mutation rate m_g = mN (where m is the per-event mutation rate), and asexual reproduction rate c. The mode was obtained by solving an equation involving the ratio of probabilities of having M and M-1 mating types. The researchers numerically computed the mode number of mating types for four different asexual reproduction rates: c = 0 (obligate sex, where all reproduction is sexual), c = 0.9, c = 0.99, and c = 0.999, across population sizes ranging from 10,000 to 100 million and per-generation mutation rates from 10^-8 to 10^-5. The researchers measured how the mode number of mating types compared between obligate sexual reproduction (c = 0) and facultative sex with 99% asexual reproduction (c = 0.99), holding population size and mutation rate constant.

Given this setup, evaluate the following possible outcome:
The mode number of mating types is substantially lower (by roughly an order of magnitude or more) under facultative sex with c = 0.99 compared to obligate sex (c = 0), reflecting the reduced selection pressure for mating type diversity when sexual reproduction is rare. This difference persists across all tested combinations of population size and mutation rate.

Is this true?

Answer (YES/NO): YES